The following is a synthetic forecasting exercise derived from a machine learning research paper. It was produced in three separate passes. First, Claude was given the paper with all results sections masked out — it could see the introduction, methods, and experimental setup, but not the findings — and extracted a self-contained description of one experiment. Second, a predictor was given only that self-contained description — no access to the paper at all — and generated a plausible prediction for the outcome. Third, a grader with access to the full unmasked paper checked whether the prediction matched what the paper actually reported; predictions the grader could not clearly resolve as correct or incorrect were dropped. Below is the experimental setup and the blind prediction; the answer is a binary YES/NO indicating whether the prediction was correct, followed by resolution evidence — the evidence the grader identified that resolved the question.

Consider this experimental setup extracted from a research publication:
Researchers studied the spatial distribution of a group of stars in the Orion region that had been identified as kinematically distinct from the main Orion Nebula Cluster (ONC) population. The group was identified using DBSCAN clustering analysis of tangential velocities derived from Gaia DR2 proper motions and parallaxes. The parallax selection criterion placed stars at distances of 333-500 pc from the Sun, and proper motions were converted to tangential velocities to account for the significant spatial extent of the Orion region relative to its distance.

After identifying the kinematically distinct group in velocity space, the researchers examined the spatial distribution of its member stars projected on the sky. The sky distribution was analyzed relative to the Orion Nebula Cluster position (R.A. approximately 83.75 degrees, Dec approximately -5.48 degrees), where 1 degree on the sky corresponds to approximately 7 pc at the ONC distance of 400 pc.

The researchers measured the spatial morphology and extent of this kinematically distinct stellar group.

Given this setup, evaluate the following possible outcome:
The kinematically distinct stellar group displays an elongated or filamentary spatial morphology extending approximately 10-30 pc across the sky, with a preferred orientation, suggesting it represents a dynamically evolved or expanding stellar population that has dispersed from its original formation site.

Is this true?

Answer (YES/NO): NO